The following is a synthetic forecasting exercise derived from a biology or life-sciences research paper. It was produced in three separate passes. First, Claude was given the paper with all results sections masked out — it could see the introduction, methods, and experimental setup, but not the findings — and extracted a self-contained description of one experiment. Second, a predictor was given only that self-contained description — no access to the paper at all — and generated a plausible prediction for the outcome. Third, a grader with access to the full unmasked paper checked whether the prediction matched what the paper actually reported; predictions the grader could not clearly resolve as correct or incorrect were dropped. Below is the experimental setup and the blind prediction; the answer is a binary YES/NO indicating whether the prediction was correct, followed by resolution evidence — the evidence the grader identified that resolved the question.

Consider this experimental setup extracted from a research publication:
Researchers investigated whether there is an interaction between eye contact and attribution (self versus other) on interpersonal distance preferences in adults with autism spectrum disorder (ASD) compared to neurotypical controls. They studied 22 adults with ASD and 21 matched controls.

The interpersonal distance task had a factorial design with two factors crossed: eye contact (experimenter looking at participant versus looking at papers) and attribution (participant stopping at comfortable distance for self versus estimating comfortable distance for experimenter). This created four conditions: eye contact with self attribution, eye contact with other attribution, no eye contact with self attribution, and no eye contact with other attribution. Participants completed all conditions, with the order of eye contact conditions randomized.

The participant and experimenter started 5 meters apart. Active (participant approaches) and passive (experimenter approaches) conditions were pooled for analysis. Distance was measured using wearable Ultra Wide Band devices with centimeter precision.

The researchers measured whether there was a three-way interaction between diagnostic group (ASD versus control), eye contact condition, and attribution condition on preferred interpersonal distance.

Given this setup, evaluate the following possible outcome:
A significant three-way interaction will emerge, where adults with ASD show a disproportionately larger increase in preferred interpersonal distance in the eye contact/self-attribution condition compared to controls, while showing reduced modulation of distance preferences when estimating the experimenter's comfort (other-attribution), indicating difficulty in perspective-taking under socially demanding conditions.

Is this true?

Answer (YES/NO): NO